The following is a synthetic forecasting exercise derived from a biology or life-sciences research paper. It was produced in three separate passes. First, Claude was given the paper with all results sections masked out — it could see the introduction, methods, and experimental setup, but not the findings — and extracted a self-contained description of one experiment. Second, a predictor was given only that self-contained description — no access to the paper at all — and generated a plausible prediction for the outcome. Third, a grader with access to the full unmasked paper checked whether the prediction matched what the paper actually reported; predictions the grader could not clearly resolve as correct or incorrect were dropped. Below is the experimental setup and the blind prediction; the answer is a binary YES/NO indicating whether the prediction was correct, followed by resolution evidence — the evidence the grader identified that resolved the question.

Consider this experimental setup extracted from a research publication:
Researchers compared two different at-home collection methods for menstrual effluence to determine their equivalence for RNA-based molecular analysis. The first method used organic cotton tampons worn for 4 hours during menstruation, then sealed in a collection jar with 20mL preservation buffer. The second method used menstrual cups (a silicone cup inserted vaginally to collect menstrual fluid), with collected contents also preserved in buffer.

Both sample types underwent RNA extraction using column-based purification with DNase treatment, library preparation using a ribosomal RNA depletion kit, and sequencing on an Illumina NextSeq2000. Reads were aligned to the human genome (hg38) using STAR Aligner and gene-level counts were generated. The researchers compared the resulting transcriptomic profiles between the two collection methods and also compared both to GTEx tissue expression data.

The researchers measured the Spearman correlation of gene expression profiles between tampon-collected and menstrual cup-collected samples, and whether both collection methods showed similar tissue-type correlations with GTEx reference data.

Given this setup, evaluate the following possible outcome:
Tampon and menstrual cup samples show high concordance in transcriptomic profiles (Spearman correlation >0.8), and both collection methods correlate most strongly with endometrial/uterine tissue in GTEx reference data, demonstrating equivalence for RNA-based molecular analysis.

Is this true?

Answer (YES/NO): NO